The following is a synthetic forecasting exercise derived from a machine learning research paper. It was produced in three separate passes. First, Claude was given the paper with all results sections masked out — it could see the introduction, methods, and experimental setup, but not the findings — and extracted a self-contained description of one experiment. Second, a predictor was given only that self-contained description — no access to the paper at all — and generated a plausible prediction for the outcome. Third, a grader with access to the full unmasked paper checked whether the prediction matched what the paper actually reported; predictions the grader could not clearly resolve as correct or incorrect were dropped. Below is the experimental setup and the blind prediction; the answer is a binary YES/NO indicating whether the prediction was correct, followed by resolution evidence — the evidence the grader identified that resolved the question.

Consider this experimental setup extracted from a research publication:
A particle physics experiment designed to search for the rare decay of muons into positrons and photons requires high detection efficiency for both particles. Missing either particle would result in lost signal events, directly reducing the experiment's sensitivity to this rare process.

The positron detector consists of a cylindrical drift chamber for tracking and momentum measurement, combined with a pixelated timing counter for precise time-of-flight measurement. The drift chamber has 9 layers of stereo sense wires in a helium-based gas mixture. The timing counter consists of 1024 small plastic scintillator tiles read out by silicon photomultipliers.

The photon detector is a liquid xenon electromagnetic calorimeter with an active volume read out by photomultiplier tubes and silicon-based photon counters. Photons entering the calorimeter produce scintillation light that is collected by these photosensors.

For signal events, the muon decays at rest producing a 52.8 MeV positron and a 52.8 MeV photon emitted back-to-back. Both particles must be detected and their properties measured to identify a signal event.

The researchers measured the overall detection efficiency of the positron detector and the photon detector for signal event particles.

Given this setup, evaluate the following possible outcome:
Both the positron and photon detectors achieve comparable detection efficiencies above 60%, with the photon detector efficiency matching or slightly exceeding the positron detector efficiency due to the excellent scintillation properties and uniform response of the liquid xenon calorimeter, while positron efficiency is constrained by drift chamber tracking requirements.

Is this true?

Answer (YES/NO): NO